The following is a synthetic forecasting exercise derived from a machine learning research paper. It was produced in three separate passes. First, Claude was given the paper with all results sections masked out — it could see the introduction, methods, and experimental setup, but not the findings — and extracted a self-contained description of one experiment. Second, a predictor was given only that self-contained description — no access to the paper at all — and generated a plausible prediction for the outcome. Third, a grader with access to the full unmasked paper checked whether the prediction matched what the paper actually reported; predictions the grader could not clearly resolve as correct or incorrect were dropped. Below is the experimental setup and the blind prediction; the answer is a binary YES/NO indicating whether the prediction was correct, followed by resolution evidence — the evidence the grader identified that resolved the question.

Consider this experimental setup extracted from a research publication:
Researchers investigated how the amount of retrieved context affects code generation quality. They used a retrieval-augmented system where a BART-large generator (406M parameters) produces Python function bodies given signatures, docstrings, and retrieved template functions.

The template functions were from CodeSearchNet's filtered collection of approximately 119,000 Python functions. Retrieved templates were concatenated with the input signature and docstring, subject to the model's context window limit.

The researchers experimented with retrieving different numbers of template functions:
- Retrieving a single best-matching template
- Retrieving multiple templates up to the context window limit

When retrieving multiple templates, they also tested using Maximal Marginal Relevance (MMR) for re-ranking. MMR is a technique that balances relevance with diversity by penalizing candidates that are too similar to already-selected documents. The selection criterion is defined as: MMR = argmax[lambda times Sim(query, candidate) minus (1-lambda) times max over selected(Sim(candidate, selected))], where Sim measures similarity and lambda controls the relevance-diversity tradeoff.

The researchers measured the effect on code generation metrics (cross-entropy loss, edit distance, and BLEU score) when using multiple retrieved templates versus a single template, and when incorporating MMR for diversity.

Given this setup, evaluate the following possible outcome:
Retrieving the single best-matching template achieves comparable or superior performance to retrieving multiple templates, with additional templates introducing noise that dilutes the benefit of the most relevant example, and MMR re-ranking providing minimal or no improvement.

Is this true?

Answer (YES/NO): NO